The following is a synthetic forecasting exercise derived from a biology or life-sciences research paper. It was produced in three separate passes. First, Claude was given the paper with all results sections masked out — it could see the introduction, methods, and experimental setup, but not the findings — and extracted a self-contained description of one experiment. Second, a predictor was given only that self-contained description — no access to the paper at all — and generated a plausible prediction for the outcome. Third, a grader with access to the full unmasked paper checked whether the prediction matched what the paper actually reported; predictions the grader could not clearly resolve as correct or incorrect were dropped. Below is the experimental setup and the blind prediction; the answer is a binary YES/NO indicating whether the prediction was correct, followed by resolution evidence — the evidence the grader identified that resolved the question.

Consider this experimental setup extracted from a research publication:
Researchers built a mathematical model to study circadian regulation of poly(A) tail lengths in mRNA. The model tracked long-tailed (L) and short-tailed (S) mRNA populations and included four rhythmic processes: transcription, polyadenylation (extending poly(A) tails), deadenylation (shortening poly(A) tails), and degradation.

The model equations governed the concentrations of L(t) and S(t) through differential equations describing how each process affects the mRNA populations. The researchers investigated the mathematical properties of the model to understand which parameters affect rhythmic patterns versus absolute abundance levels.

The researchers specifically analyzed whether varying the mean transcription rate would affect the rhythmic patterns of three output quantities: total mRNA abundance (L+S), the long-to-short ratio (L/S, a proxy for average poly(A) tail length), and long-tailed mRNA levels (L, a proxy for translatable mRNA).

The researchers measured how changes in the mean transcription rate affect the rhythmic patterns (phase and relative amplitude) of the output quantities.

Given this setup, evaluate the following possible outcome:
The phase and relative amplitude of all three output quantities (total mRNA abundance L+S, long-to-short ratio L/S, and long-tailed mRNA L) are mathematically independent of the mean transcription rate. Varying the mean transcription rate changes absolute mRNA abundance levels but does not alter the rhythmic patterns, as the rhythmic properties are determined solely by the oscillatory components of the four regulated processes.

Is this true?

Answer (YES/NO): YES